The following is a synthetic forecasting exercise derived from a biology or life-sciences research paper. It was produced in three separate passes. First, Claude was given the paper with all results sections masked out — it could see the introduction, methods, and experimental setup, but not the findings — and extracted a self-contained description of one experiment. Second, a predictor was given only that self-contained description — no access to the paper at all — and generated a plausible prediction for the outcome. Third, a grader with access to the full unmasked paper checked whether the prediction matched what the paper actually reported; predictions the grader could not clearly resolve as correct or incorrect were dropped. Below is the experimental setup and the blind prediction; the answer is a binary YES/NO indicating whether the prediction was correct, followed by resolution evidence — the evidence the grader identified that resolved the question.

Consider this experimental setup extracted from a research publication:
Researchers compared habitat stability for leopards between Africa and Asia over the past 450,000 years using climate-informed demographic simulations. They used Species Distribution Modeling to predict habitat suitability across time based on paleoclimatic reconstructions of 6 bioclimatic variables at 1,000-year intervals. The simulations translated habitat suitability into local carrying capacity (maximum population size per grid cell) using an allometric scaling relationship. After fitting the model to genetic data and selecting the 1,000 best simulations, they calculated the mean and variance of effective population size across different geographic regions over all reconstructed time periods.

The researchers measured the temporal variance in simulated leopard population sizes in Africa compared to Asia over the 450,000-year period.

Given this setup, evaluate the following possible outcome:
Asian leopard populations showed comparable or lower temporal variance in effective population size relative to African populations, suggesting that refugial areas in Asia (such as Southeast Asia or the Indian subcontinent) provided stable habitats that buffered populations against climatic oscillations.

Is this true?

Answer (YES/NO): NO